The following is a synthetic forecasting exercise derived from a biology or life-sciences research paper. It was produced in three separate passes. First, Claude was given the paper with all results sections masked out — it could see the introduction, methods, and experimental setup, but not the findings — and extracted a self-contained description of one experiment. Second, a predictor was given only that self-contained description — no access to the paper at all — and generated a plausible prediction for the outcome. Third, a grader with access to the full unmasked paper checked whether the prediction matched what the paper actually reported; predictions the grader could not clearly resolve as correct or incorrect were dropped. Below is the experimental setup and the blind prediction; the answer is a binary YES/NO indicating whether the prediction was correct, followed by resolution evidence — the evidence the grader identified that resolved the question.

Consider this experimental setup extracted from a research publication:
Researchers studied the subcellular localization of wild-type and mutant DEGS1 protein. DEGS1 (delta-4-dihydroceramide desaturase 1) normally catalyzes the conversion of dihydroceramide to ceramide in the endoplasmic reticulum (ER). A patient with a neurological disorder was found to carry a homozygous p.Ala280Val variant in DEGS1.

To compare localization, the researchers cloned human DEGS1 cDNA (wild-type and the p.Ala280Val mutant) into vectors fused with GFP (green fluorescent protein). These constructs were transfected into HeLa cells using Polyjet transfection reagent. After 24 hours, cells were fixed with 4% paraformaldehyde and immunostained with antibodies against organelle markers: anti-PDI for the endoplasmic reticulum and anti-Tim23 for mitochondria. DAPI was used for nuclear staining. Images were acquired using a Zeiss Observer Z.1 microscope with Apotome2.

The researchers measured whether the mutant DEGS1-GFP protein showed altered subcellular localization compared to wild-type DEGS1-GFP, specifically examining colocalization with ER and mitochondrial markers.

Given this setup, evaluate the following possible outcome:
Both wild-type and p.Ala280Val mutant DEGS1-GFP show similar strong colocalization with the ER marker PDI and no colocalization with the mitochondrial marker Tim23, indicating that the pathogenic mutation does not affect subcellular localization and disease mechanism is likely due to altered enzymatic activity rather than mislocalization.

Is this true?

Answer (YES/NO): NO